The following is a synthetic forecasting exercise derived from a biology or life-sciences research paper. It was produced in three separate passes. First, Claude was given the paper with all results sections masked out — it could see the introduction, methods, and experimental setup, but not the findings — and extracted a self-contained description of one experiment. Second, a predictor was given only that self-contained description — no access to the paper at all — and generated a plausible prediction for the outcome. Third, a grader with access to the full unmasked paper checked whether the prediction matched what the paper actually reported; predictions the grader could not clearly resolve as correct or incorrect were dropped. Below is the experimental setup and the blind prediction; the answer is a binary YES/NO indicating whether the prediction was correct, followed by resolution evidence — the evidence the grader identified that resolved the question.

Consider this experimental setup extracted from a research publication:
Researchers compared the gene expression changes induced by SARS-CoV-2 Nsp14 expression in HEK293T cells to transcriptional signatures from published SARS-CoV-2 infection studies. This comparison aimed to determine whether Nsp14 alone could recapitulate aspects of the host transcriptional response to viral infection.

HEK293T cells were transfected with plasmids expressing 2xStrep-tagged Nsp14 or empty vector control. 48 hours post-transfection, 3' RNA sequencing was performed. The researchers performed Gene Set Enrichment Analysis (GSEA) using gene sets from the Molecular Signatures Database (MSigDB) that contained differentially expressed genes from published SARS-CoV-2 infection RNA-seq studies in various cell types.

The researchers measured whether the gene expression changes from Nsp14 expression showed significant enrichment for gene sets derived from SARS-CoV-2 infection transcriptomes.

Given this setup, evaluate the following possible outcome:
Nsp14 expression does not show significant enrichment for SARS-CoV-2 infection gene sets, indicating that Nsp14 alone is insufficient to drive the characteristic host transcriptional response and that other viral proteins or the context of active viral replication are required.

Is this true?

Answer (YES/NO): NO